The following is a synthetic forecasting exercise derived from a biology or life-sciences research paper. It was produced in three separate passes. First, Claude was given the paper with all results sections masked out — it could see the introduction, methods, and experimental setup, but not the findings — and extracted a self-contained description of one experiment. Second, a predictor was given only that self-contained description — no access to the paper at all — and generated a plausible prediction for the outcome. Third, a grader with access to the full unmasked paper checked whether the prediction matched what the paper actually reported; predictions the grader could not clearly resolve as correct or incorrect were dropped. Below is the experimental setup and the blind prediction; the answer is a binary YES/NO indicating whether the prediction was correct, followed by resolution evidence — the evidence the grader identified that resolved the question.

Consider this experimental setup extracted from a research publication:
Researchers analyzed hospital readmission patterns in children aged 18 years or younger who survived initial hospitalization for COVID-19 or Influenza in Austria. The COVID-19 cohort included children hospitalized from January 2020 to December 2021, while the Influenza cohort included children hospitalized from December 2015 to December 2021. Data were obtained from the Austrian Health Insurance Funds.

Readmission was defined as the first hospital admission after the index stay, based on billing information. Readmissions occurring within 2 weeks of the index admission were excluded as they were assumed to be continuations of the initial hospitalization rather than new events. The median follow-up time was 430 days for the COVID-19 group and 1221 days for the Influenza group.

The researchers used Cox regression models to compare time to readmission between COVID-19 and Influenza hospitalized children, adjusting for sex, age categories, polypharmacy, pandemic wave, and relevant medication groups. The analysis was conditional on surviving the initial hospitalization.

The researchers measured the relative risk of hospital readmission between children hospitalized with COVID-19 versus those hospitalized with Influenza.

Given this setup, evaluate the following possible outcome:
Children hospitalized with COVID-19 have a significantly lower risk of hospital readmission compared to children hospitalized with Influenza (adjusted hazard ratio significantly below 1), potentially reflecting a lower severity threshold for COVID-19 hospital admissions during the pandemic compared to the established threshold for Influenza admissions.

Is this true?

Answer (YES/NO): YES